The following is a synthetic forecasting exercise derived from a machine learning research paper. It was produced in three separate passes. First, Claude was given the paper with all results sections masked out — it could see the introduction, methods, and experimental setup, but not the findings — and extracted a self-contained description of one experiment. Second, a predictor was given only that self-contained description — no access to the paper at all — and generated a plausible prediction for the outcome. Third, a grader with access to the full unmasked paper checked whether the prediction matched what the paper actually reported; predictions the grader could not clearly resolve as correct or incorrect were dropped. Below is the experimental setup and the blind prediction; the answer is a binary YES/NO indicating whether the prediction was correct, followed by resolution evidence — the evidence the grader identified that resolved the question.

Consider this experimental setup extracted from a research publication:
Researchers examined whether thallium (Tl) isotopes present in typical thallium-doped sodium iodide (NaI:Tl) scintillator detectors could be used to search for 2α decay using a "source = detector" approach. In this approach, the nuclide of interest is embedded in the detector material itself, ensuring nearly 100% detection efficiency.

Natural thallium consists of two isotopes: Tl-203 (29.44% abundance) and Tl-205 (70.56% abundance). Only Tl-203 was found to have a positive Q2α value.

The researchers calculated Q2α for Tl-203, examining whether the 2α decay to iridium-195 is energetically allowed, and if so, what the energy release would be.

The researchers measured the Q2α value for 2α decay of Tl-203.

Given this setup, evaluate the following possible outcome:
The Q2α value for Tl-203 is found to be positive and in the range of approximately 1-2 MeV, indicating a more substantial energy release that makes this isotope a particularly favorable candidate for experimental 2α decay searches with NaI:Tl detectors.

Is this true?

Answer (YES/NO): NO